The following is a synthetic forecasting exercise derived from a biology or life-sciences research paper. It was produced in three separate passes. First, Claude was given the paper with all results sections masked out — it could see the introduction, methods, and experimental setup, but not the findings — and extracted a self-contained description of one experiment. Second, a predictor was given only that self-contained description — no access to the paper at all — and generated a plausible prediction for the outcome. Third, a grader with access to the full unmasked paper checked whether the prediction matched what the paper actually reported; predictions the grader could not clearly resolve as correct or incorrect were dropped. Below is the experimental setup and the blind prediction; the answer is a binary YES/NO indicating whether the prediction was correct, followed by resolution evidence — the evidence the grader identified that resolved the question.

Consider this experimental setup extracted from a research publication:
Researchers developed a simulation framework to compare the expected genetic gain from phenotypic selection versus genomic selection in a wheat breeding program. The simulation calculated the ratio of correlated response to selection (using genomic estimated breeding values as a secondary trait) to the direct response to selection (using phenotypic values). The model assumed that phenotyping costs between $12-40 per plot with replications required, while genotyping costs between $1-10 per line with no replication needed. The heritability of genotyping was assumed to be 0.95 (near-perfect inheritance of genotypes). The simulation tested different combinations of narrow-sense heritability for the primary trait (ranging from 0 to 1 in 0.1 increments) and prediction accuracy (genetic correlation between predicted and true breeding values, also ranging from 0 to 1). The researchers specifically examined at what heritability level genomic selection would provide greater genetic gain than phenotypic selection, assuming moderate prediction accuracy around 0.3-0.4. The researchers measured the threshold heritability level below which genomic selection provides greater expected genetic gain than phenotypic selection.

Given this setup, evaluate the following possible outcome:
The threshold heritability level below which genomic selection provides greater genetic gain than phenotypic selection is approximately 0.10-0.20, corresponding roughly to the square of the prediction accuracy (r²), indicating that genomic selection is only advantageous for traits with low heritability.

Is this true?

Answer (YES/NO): NO